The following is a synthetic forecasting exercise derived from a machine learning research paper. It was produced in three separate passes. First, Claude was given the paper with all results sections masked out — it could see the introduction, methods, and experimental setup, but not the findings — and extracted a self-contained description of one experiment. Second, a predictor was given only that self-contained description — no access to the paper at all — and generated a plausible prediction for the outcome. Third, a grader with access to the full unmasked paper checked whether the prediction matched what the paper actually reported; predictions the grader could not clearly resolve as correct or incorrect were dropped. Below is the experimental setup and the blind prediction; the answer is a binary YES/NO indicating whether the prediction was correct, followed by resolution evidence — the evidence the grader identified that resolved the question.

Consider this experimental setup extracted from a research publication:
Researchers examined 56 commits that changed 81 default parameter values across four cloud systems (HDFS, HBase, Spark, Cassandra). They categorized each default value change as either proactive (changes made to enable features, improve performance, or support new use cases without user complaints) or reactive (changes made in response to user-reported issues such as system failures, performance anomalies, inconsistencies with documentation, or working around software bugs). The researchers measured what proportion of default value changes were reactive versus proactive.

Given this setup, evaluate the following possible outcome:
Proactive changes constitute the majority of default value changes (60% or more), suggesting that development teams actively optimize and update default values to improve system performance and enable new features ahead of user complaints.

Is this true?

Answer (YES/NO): NO